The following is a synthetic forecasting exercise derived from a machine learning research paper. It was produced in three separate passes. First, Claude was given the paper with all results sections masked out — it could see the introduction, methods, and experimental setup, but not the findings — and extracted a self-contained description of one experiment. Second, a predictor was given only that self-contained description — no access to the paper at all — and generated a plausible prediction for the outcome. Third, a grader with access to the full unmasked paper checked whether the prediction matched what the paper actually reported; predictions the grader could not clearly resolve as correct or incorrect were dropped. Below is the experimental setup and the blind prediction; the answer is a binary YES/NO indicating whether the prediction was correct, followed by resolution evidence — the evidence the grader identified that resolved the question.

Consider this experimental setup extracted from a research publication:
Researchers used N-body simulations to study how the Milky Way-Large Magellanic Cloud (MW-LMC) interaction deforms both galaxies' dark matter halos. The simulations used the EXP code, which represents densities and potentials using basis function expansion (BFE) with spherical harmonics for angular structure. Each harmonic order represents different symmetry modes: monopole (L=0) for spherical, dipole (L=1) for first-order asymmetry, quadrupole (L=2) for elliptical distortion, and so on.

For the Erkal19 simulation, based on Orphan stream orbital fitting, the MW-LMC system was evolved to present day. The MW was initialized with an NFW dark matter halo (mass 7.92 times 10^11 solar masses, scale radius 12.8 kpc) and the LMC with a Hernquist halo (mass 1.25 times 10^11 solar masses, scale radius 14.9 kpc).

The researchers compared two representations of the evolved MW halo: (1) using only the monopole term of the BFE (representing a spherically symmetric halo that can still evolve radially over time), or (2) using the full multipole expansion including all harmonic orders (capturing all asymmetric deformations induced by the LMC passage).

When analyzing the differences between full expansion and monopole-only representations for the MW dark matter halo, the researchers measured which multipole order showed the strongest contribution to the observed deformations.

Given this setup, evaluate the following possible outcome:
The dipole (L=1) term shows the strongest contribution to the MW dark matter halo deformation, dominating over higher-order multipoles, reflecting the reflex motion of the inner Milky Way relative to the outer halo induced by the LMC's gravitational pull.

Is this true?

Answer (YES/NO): YES